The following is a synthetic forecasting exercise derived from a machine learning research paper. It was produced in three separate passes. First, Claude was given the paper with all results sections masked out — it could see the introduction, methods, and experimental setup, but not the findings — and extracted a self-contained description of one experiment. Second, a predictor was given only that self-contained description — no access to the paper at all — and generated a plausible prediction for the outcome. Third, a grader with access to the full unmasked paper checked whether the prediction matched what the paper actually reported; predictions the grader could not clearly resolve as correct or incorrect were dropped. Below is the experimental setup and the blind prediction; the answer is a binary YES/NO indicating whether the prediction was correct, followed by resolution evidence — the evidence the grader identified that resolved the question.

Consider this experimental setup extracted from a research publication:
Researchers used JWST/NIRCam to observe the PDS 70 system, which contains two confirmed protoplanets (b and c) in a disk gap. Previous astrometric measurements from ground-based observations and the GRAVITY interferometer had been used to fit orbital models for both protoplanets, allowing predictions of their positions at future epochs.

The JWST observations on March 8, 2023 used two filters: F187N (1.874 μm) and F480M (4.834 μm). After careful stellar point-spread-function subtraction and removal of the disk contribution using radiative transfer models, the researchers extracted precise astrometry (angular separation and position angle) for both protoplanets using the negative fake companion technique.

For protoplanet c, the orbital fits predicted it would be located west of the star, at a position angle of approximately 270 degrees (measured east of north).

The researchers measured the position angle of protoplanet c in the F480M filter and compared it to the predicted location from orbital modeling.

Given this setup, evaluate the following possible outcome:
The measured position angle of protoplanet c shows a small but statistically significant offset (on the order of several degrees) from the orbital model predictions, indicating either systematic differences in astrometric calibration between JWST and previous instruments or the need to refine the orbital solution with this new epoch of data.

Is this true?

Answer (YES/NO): NO